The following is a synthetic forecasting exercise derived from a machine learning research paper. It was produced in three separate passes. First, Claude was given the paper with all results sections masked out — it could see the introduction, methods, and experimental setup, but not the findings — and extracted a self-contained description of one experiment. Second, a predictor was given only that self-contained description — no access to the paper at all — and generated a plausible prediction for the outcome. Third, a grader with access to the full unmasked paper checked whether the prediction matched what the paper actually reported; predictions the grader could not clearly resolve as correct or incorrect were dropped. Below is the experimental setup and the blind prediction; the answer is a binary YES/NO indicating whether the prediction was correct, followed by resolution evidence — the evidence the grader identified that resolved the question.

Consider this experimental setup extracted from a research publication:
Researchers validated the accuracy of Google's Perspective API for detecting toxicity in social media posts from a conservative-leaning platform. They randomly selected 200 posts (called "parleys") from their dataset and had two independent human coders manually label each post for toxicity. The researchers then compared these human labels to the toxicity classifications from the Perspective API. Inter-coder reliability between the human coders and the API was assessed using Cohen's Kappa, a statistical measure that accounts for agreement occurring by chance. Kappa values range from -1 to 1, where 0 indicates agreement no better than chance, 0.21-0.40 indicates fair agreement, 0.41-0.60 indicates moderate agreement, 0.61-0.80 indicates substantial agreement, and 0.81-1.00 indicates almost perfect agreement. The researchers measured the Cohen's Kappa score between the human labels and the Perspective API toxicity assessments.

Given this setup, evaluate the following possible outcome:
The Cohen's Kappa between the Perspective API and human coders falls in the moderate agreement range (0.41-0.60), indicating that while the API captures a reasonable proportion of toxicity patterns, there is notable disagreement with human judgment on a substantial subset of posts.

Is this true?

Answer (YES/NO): NO